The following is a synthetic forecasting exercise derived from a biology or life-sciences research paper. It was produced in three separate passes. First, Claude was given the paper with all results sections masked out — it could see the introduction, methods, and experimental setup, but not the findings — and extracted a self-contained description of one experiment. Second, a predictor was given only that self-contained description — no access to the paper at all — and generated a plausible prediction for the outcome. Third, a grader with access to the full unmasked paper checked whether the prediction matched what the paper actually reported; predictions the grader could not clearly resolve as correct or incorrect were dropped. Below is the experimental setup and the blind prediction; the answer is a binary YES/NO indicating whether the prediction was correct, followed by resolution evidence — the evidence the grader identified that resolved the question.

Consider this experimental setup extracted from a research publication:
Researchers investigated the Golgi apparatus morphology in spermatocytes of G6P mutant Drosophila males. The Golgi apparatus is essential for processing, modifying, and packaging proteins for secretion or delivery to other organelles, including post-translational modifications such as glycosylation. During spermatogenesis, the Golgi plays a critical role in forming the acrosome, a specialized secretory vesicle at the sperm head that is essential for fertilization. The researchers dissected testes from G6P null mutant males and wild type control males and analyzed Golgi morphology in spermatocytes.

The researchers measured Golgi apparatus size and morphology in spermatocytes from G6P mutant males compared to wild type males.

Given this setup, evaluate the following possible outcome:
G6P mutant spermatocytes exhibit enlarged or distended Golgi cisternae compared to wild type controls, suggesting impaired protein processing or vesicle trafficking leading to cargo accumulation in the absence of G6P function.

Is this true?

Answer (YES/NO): NO